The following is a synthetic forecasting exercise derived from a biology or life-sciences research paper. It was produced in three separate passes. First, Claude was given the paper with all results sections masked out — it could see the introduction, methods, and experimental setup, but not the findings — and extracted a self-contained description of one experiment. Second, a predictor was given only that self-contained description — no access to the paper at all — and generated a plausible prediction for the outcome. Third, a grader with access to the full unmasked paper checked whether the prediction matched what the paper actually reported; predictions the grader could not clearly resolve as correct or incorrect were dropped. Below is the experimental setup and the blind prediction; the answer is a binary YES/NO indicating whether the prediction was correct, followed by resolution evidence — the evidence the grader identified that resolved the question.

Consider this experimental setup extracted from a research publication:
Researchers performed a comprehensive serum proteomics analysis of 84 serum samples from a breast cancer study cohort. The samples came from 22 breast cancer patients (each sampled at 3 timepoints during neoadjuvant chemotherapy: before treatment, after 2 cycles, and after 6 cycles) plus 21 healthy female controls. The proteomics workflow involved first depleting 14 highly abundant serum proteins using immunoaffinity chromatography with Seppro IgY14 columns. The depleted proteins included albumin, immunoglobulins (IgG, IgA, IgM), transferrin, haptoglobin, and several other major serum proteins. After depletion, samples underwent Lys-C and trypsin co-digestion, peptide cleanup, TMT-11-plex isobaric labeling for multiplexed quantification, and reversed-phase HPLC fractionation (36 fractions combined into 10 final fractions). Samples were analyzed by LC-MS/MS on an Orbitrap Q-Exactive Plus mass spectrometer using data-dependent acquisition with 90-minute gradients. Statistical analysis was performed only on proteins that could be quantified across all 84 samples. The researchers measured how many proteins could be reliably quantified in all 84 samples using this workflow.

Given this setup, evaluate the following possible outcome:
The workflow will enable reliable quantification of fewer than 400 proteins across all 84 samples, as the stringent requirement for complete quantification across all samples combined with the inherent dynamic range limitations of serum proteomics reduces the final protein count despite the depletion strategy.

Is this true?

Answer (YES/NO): YES